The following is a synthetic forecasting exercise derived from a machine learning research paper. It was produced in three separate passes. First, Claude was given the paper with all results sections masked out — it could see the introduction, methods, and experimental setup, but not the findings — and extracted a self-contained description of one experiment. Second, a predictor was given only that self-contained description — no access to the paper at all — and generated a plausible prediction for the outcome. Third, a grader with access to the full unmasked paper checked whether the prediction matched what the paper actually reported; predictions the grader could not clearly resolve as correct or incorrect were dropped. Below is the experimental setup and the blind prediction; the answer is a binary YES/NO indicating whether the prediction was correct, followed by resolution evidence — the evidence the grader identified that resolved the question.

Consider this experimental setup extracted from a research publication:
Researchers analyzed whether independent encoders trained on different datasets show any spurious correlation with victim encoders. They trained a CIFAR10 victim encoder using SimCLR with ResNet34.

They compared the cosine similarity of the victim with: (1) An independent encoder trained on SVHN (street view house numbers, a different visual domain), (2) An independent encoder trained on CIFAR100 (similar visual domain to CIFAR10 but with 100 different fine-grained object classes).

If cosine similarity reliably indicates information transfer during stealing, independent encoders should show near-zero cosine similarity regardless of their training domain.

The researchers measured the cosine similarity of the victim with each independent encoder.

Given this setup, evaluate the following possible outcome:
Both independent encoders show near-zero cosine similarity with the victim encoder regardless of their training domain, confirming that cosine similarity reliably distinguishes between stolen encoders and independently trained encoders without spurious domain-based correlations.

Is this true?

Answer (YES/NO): YES